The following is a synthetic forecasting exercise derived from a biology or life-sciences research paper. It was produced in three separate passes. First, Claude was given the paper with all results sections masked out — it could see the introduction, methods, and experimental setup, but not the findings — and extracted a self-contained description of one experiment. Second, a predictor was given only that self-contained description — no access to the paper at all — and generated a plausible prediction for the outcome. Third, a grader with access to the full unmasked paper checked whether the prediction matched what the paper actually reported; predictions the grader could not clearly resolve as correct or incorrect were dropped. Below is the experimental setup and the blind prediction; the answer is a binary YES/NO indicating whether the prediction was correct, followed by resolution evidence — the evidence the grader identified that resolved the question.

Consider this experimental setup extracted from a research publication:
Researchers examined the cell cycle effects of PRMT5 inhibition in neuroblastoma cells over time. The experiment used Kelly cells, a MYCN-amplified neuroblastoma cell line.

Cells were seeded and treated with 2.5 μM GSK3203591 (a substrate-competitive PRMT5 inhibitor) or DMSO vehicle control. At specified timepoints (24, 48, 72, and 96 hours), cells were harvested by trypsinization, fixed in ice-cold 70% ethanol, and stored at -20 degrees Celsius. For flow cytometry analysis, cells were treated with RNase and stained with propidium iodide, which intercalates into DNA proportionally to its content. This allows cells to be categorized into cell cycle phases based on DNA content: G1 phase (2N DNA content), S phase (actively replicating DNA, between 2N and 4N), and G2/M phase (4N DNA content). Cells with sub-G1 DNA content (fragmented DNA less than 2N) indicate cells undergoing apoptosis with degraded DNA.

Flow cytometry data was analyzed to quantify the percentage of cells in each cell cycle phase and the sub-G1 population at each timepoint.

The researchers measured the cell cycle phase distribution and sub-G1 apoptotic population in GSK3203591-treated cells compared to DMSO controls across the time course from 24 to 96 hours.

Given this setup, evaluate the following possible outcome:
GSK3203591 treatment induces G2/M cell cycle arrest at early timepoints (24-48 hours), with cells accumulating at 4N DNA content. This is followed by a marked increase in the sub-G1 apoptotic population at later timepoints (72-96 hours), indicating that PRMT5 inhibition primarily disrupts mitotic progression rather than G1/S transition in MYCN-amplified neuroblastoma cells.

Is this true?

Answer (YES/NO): NO